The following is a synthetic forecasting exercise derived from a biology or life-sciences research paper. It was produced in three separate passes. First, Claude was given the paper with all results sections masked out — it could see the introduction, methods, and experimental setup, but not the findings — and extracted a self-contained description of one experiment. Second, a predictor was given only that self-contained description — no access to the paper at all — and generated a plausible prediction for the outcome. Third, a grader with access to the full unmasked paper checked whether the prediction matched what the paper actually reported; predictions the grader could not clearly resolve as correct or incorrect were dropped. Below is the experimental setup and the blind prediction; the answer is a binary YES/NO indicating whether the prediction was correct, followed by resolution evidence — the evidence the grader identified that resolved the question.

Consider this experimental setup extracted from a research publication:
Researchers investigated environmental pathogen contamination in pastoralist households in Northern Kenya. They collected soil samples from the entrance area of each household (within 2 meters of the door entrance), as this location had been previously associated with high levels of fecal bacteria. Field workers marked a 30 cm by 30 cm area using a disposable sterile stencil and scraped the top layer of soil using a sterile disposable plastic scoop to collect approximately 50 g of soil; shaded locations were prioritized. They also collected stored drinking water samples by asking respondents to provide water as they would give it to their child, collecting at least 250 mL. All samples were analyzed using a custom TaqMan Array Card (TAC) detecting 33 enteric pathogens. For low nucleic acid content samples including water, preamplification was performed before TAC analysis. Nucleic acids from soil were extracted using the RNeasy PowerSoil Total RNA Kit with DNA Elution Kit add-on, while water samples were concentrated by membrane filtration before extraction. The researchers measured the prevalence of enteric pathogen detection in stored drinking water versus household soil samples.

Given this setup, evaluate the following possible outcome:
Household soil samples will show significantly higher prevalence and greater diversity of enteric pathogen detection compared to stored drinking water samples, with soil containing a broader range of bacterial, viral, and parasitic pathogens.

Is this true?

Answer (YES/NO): YES